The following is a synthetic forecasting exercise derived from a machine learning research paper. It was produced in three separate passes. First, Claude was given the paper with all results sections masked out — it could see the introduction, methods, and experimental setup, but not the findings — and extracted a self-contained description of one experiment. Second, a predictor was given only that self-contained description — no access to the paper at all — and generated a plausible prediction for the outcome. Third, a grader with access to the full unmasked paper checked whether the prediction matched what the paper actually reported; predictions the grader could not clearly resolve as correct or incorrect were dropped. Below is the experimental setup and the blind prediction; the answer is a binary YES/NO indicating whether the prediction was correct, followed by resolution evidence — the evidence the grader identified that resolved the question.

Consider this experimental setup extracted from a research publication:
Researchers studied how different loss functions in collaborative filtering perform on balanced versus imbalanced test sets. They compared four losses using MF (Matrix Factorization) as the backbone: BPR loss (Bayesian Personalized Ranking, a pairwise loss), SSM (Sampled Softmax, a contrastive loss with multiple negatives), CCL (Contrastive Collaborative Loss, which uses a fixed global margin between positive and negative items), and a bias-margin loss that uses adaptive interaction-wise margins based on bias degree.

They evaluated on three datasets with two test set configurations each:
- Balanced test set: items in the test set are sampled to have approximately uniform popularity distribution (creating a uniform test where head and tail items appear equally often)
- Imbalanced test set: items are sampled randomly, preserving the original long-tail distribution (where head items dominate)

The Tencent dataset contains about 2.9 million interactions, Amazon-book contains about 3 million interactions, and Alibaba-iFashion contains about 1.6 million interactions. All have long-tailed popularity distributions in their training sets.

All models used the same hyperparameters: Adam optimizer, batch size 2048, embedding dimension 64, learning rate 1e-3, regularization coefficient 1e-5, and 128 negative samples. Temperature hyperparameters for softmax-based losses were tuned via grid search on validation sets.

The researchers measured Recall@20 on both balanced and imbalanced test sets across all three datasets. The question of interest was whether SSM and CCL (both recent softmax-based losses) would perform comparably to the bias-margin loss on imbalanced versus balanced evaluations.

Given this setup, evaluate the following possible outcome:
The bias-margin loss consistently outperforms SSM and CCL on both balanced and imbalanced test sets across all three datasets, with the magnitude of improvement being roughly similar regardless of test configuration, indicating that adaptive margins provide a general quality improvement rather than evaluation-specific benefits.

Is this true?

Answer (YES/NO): NO